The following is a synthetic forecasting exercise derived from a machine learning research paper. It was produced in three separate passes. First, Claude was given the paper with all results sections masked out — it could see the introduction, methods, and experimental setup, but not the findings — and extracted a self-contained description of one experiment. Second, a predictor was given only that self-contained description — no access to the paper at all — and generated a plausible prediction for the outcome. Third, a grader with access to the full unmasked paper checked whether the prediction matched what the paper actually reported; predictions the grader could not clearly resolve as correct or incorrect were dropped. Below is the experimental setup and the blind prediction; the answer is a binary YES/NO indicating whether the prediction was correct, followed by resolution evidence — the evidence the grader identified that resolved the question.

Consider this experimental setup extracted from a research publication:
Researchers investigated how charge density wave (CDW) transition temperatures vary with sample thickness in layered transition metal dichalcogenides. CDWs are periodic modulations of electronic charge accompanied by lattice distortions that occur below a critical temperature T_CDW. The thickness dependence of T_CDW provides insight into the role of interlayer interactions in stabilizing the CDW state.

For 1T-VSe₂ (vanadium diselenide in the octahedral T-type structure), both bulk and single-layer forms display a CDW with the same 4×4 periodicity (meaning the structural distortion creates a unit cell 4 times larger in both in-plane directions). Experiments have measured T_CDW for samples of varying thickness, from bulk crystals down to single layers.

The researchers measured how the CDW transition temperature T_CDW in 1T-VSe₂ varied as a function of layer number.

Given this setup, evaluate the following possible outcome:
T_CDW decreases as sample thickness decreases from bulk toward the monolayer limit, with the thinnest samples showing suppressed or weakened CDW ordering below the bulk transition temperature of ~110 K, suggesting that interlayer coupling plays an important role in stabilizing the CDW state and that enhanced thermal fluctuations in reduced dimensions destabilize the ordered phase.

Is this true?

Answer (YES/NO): NO